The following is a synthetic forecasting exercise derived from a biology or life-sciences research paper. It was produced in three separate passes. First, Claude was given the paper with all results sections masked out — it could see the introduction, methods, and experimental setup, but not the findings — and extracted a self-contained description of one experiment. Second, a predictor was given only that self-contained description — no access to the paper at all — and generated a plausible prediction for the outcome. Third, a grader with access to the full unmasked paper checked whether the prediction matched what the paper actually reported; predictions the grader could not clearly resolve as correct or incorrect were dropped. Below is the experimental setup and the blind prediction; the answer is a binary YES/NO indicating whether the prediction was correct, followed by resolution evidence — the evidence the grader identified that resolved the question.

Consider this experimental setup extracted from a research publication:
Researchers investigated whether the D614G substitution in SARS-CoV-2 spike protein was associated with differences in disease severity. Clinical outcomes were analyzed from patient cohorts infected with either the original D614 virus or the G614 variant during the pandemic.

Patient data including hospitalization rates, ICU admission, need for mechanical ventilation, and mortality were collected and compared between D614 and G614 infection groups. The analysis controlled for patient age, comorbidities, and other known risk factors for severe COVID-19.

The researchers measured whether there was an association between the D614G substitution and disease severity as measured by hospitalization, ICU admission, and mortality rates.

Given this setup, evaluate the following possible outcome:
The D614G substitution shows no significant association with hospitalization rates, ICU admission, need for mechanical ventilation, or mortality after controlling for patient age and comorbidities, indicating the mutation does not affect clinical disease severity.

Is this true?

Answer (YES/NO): YES